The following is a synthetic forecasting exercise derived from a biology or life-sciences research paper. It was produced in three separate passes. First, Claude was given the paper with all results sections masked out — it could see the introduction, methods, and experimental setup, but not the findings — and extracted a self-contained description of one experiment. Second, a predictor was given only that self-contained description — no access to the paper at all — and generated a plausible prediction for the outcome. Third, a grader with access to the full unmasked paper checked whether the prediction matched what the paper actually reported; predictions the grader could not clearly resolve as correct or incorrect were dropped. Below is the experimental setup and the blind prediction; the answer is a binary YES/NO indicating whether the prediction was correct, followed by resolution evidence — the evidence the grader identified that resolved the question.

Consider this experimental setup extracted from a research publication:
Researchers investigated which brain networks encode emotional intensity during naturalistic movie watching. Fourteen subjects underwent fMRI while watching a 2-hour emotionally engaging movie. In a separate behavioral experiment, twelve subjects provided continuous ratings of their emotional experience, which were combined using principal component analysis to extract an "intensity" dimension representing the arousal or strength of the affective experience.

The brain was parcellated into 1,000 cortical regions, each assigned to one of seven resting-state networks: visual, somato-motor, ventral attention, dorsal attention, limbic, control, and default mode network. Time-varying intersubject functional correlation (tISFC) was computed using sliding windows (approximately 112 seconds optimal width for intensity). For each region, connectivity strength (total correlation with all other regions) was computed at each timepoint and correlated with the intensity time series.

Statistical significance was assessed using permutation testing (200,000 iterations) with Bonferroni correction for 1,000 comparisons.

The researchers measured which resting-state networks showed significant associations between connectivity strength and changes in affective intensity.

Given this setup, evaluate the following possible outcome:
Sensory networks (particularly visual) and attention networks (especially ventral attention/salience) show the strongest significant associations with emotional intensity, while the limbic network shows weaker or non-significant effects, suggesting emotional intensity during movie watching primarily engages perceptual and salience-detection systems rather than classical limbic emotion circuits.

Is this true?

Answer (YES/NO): NO